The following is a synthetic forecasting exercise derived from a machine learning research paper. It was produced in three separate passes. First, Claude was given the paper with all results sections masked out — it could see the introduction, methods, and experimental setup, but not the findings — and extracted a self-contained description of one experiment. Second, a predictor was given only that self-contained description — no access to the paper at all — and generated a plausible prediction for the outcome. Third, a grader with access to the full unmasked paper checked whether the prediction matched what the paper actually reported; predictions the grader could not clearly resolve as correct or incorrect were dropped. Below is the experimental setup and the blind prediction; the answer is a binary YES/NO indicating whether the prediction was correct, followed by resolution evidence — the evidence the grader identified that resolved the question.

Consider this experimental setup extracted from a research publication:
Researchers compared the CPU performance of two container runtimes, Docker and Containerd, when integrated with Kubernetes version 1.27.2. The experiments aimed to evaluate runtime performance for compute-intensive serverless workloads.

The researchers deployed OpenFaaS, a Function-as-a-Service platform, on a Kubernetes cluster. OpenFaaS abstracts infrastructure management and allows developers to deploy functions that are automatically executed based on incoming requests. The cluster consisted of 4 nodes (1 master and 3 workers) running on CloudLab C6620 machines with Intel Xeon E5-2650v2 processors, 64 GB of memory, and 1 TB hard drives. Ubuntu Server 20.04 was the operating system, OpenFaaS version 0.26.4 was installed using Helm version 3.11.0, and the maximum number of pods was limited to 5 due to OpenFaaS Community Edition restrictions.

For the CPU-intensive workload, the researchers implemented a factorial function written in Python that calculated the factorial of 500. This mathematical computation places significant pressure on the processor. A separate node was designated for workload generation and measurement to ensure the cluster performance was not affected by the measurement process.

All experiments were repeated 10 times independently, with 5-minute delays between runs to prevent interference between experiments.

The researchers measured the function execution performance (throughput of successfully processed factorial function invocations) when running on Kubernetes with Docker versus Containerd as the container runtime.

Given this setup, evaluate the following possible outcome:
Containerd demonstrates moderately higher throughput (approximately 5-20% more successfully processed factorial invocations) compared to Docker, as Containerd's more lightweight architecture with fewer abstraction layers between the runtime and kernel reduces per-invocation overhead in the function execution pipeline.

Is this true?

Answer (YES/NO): NO